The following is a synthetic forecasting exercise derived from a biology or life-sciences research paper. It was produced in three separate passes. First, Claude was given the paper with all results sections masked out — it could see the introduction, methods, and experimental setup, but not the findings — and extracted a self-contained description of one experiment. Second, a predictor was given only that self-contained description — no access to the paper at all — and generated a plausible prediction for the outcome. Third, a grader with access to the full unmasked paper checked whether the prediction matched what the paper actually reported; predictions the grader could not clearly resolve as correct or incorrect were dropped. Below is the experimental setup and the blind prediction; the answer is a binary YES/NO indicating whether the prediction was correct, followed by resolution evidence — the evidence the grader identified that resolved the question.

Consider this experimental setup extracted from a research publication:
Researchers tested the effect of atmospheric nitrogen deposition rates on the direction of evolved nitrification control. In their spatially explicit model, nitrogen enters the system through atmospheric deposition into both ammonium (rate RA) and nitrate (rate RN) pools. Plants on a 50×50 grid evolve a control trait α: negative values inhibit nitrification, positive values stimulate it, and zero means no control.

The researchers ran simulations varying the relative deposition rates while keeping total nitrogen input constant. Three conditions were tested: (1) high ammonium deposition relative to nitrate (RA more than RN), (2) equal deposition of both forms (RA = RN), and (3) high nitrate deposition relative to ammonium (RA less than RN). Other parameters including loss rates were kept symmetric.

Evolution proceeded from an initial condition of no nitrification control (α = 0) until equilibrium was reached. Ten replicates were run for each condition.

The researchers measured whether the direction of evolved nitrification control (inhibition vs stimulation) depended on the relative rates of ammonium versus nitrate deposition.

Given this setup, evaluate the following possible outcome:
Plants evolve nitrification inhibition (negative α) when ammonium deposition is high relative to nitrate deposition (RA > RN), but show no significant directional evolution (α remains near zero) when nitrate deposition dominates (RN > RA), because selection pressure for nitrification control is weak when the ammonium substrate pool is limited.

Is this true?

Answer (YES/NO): NO